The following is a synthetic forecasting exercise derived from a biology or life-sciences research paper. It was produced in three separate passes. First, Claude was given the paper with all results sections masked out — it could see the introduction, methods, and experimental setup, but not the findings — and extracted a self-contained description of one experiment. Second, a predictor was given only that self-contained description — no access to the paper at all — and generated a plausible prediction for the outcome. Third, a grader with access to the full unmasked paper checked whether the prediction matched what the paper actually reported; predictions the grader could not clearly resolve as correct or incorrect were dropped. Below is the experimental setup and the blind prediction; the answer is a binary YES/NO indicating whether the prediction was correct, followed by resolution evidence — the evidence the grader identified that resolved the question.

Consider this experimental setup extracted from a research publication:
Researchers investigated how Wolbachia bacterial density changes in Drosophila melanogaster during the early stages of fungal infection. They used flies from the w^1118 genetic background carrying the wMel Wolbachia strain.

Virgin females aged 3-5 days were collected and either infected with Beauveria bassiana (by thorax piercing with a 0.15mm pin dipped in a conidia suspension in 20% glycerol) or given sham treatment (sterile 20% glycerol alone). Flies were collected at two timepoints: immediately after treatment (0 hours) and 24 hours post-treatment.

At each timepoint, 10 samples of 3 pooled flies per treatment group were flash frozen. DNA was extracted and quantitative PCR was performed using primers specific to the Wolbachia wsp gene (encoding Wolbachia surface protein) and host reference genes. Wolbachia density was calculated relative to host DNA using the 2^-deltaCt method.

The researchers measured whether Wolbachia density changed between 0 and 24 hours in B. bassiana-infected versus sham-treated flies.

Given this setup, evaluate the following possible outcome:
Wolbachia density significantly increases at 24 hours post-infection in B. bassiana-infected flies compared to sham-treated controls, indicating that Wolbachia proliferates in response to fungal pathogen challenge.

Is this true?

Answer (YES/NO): NO